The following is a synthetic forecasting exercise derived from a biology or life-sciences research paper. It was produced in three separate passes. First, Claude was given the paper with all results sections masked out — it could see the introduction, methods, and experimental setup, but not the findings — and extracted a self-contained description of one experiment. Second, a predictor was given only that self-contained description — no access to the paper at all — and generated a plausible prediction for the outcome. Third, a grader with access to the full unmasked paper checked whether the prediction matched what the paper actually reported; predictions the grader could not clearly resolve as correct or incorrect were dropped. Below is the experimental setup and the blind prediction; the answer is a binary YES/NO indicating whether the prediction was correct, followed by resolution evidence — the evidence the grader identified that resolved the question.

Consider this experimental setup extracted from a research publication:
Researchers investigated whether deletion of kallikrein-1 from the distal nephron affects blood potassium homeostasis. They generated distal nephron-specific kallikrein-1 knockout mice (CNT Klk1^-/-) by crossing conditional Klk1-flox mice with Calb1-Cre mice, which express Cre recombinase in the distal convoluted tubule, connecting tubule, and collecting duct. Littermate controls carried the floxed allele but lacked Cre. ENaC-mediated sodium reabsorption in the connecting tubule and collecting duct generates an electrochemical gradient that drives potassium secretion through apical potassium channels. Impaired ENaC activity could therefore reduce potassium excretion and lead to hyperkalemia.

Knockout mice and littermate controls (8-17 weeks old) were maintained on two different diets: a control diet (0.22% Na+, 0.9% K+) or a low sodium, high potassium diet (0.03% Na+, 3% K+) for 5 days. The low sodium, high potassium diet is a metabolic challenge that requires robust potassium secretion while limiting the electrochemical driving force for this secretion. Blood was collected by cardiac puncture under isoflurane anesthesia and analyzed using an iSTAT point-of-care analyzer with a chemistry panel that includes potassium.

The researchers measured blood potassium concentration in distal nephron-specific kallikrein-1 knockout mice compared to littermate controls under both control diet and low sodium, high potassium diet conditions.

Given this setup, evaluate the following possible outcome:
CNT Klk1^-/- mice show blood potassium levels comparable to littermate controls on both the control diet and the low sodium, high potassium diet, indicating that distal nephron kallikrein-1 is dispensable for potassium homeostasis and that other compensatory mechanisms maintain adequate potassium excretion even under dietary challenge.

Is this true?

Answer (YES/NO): YES